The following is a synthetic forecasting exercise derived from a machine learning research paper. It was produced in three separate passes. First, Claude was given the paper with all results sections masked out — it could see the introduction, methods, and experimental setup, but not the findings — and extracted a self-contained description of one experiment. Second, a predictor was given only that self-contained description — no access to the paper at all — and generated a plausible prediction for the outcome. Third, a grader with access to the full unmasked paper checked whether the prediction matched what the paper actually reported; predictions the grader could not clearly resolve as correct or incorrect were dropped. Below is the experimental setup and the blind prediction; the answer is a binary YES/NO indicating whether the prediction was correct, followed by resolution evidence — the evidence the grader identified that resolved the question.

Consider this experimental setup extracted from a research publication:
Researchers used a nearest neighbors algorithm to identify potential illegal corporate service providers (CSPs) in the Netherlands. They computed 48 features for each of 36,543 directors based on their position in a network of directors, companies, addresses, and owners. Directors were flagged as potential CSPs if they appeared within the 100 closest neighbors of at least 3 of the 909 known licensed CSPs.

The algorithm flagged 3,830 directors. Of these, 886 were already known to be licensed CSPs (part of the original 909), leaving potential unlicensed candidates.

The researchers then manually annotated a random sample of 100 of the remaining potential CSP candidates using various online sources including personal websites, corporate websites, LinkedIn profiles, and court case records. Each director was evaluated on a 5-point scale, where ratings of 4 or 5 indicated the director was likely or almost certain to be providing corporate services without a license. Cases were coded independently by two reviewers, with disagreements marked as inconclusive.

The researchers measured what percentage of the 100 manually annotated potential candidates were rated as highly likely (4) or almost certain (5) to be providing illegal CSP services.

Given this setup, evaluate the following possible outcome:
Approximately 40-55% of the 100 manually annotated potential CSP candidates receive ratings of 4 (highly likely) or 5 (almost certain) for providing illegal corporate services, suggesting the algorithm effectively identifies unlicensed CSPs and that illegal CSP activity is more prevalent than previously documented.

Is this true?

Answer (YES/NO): NO